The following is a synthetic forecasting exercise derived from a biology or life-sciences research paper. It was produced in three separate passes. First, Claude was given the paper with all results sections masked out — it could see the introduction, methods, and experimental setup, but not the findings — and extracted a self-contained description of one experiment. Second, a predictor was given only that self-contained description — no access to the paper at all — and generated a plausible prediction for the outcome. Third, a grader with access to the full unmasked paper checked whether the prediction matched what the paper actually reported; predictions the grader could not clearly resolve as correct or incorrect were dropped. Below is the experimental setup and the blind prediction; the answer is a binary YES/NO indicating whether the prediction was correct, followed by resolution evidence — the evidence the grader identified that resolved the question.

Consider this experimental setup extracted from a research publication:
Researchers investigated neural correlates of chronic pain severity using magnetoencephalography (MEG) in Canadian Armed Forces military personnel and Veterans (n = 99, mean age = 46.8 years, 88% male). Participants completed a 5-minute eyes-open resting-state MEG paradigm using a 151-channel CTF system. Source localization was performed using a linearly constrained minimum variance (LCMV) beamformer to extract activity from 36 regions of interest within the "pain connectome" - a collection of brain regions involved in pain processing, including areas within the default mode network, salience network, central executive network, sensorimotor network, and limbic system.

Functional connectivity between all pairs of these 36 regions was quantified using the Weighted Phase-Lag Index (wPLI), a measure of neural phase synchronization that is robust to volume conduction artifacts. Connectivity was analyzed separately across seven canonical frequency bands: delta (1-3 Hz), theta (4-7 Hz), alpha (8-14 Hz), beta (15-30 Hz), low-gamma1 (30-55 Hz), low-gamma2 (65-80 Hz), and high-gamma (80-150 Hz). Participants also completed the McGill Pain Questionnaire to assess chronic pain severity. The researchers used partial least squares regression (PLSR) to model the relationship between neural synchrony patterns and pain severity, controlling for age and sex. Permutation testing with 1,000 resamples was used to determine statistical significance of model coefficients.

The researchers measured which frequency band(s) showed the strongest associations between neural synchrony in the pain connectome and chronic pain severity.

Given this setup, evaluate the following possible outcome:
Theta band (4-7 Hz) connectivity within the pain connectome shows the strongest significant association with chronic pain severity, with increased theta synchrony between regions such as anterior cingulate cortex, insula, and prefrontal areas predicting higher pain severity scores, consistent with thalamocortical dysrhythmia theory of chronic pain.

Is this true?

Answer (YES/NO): NO